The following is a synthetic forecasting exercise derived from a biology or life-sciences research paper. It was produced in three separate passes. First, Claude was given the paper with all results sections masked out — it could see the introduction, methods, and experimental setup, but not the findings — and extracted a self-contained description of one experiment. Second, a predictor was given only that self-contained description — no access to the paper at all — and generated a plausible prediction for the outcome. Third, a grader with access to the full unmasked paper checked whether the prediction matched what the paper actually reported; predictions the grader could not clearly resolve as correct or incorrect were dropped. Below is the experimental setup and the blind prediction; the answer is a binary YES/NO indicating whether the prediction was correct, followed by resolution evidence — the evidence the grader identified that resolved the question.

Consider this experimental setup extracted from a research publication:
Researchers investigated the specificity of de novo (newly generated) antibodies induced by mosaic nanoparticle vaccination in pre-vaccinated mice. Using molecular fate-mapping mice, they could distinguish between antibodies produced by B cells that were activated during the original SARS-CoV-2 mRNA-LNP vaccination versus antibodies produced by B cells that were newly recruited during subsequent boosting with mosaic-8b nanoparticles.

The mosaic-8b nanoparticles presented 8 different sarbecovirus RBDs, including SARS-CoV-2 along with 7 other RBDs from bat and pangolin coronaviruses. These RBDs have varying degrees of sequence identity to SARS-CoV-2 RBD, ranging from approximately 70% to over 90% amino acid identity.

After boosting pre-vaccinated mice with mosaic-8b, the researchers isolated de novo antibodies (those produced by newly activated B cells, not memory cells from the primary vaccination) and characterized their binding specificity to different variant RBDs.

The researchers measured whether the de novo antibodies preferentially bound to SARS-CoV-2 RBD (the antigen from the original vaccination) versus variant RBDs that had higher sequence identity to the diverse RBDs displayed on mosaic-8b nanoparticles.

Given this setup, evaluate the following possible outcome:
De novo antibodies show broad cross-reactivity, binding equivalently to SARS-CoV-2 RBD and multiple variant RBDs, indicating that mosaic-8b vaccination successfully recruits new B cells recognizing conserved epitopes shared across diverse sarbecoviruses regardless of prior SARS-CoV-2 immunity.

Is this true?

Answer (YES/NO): NO